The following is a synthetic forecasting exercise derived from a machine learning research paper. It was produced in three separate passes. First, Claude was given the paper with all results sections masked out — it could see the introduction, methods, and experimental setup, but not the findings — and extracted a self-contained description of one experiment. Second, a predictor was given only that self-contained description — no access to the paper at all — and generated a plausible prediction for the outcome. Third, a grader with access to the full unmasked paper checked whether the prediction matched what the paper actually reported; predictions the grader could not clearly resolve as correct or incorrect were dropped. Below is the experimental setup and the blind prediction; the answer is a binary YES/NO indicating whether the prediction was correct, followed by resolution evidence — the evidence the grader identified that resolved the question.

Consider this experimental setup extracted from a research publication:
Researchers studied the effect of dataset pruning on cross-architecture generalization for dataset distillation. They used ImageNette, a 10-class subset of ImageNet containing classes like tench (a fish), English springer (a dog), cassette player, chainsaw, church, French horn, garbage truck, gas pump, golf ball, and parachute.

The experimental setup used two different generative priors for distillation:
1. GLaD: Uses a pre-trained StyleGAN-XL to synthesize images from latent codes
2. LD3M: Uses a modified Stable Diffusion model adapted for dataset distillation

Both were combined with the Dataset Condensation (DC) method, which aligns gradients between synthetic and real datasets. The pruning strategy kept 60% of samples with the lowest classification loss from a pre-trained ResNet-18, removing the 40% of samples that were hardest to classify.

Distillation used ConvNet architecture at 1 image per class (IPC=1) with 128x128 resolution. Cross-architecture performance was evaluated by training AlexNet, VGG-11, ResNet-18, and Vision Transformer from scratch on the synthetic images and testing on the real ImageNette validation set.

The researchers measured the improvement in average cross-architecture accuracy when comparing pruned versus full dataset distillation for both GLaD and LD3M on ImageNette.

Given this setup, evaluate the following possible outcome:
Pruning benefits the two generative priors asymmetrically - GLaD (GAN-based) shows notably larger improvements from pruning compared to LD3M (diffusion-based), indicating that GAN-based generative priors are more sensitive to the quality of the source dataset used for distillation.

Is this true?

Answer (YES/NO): YES